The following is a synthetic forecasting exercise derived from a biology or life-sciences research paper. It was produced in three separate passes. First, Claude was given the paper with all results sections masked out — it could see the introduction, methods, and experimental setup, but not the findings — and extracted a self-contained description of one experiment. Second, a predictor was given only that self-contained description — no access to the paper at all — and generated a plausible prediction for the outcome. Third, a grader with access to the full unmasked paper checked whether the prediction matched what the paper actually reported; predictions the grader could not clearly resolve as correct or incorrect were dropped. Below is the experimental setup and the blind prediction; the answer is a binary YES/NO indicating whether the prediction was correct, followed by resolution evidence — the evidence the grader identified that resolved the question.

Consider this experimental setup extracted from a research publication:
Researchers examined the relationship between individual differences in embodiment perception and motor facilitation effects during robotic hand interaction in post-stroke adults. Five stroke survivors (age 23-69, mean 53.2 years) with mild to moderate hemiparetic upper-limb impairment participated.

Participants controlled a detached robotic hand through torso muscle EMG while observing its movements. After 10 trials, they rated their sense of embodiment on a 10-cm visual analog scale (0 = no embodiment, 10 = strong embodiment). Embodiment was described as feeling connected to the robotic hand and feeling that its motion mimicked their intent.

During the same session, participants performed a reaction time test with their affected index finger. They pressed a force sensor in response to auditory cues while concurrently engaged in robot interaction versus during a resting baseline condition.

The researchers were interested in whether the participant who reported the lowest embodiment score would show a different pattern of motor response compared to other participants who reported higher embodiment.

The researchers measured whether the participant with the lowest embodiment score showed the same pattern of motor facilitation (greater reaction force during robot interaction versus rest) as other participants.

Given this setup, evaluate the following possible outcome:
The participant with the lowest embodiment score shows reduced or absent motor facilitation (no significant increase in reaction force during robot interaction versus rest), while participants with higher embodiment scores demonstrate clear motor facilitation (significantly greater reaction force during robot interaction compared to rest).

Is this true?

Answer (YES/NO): YES